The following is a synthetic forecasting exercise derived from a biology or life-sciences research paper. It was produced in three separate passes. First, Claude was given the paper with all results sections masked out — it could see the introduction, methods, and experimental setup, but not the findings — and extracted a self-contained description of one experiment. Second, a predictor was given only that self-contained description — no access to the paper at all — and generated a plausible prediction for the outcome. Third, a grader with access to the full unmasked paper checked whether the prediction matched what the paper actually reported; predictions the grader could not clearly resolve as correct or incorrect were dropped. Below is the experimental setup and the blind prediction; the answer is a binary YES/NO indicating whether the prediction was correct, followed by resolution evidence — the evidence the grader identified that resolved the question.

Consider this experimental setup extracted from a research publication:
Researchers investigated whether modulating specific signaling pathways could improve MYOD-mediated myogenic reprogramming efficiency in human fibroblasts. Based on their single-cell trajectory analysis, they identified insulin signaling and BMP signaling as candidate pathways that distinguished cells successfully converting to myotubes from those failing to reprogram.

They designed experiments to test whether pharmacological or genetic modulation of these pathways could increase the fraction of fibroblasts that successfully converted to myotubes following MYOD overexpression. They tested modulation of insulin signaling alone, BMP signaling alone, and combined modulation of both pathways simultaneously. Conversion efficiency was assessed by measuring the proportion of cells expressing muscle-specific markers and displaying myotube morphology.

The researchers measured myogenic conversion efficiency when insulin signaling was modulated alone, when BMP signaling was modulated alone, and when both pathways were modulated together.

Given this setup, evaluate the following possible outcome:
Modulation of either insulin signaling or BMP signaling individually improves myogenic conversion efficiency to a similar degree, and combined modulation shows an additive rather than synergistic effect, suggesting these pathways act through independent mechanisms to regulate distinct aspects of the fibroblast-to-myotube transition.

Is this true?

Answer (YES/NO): YES